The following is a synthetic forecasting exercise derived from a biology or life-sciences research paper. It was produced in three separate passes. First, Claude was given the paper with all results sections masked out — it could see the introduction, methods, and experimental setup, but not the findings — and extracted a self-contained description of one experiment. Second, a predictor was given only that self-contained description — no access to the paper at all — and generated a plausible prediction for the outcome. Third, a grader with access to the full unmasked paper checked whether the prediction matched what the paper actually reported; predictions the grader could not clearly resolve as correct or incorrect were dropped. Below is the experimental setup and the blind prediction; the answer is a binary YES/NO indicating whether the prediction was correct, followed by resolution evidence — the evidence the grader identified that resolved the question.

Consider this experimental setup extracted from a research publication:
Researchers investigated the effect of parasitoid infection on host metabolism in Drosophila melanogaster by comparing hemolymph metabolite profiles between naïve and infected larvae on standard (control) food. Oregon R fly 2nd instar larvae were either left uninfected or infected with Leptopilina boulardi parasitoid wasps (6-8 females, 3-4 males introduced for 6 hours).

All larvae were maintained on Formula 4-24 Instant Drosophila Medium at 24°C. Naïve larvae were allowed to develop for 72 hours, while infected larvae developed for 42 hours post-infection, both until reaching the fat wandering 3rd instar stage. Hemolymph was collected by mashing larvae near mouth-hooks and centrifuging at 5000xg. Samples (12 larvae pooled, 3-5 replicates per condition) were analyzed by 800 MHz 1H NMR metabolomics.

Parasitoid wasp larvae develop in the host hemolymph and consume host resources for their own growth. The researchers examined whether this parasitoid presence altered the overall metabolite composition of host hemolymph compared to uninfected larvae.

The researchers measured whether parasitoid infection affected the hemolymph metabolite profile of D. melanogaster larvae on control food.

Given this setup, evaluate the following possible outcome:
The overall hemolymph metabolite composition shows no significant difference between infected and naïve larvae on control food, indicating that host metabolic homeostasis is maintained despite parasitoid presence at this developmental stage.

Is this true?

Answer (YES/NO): NO